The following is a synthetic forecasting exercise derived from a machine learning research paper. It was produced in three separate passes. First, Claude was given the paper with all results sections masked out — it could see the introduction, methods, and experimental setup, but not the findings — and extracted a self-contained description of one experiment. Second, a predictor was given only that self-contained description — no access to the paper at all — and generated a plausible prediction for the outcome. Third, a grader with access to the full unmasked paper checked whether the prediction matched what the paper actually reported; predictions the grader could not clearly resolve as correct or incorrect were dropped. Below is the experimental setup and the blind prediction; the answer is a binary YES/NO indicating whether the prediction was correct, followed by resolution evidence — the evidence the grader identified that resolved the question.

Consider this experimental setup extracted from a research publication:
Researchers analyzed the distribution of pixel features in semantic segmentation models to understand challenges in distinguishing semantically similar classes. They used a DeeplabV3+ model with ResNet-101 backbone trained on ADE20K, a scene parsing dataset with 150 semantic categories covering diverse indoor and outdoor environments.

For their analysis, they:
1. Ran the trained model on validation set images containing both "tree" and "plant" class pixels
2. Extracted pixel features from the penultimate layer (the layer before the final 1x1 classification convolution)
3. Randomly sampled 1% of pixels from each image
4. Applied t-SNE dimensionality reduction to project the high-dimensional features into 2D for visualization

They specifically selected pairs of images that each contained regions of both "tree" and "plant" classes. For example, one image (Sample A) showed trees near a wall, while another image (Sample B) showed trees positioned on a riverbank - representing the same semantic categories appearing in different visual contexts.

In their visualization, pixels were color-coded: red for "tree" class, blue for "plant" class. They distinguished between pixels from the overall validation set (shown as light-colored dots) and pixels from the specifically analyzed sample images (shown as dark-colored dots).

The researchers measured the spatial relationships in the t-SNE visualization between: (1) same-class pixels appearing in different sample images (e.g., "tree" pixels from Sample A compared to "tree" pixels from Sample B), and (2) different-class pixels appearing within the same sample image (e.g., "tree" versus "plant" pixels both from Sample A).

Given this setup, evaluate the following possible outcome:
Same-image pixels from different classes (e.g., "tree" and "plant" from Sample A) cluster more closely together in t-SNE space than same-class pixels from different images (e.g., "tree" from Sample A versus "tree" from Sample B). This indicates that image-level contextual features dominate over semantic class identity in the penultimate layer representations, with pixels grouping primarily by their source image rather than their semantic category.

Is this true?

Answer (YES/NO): YES